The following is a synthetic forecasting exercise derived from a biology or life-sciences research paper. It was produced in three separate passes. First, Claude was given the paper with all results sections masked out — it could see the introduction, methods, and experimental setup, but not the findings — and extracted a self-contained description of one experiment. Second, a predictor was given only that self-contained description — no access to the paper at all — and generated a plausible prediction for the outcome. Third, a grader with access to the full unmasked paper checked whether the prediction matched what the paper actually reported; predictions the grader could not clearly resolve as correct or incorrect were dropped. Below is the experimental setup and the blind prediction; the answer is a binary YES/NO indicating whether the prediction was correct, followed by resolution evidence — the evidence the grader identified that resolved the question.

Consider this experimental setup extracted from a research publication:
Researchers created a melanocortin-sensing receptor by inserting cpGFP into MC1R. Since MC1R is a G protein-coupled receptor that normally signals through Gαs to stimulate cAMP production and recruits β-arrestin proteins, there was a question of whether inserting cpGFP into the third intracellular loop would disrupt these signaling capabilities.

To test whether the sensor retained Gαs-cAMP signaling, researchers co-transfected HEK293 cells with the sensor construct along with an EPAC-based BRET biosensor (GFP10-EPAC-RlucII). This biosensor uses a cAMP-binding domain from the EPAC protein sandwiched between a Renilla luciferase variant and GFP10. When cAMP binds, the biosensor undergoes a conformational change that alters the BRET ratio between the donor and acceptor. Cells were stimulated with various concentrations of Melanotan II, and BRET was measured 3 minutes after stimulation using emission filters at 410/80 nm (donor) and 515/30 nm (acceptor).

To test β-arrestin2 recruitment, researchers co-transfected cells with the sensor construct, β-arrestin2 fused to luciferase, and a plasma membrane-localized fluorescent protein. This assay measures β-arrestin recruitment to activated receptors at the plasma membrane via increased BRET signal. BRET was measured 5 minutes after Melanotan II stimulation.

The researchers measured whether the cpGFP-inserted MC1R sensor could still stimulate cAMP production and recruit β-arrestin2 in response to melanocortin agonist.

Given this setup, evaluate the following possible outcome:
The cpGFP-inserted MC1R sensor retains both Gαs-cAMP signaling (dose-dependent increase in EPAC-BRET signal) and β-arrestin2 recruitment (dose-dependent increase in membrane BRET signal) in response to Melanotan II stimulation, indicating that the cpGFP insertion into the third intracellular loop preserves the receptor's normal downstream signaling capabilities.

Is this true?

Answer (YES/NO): NO